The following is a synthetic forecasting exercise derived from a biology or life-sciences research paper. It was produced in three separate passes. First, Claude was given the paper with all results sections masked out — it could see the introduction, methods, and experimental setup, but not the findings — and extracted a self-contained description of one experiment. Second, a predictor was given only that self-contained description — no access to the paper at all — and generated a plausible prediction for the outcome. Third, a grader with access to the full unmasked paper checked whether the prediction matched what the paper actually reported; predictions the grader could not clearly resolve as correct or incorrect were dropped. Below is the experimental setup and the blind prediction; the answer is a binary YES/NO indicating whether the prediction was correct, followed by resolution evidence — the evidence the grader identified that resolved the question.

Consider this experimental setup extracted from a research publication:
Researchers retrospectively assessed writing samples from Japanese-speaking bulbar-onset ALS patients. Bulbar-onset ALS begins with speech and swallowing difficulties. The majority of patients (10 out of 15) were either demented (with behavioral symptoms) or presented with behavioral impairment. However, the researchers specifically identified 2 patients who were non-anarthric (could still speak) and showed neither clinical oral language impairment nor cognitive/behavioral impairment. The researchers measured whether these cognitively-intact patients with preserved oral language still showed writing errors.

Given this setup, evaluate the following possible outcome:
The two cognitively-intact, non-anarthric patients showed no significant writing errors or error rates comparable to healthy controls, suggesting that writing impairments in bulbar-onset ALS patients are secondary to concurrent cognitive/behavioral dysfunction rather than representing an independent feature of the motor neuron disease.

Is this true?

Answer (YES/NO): NO